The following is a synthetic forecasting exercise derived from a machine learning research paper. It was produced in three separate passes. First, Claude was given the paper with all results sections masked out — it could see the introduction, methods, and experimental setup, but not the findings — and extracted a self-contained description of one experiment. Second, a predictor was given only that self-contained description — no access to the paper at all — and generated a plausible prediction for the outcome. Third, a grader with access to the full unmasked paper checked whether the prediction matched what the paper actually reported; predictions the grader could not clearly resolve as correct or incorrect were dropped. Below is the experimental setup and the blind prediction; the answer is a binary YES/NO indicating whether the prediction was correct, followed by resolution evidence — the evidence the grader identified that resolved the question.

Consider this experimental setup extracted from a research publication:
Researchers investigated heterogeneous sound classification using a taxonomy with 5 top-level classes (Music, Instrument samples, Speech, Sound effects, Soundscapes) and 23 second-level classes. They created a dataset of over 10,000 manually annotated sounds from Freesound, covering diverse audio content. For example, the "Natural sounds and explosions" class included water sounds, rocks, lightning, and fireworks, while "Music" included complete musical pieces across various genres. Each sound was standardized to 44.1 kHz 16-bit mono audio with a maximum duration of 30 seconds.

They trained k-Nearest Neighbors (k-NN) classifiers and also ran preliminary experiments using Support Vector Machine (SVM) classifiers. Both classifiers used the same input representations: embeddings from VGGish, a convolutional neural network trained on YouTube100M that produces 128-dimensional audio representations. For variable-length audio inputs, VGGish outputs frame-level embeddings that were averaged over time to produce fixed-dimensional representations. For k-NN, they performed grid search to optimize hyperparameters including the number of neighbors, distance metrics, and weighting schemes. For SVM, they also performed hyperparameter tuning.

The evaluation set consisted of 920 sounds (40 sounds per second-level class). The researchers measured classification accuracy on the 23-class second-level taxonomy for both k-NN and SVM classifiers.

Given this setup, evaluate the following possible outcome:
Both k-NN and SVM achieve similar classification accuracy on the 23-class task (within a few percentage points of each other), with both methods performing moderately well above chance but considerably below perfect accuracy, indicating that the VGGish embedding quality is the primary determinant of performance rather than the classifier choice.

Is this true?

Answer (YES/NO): YES